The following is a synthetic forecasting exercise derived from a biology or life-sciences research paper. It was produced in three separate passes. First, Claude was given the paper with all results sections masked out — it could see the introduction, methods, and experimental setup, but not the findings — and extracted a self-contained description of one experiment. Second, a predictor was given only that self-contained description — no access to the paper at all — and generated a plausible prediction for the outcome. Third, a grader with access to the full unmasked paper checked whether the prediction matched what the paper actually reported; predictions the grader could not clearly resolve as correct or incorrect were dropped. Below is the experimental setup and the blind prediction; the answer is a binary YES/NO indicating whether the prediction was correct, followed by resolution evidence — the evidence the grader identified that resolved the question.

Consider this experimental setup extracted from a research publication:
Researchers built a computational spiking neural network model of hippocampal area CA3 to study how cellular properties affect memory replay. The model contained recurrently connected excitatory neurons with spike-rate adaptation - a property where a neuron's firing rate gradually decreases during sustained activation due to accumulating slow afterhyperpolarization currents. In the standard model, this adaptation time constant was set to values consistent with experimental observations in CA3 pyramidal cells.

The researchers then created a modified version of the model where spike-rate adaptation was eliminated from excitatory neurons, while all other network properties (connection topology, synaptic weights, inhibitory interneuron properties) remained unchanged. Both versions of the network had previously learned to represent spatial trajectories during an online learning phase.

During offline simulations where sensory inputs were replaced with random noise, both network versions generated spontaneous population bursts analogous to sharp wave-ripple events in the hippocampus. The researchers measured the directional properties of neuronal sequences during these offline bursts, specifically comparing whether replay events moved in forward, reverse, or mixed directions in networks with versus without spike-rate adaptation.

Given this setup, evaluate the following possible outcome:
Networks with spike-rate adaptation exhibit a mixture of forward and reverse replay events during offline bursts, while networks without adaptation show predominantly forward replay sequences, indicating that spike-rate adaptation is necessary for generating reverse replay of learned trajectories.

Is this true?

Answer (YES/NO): NO